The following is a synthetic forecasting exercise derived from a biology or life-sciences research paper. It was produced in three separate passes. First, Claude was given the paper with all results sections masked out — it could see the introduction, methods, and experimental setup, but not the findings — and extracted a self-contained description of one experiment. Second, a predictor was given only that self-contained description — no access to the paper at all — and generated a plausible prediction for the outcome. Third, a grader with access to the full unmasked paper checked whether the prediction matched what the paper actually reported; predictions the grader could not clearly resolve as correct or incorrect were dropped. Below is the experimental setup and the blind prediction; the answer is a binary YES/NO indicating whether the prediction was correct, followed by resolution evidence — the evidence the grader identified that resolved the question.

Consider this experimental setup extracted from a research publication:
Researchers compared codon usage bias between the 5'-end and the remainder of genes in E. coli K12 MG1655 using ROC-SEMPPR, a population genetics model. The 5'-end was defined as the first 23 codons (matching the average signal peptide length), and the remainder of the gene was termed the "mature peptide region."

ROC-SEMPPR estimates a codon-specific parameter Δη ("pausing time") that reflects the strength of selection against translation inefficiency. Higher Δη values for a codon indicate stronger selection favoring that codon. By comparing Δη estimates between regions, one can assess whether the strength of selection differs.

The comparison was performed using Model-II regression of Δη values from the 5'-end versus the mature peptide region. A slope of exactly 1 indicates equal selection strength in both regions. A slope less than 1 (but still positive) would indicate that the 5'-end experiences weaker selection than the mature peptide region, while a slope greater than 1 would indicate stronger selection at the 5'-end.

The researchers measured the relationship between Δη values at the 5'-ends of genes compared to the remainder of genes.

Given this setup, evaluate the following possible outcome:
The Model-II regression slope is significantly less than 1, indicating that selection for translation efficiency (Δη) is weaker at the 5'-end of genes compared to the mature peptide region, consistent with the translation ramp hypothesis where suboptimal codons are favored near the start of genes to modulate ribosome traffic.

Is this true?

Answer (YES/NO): YES